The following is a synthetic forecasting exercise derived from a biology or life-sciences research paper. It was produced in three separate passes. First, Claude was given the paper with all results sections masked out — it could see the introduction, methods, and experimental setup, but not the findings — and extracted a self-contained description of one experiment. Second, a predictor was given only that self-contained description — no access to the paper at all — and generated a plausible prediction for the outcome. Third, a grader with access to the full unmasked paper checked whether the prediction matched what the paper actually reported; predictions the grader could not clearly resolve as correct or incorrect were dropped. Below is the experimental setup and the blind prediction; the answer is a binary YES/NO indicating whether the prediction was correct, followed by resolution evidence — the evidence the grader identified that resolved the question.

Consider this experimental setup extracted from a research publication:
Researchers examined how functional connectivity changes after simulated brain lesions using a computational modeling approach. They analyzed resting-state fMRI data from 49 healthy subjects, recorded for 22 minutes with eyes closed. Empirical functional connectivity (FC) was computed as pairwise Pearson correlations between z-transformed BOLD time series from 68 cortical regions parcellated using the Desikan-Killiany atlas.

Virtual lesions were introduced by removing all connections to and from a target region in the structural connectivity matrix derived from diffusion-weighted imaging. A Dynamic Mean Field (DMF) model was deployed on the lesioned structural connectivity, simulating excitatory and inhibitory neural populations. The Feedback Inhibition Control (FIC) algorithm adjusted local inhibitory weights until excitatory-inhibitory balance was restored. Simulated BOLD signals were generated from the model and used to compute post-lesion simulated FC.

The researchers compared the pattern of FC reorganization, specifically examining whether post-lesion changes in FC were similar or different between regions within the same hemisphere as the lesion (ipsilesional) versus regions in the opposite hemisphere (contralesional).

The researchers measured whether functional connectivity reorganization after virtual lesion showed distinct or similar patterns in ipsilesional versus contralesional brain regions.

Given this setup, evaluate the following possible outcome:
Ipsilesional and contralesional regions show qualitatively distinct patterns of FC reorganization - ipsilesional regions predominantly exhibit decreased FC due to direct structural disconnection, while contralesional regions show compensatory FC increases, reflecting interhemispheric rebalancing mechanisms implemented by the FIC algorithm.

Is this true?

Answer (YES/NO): NO